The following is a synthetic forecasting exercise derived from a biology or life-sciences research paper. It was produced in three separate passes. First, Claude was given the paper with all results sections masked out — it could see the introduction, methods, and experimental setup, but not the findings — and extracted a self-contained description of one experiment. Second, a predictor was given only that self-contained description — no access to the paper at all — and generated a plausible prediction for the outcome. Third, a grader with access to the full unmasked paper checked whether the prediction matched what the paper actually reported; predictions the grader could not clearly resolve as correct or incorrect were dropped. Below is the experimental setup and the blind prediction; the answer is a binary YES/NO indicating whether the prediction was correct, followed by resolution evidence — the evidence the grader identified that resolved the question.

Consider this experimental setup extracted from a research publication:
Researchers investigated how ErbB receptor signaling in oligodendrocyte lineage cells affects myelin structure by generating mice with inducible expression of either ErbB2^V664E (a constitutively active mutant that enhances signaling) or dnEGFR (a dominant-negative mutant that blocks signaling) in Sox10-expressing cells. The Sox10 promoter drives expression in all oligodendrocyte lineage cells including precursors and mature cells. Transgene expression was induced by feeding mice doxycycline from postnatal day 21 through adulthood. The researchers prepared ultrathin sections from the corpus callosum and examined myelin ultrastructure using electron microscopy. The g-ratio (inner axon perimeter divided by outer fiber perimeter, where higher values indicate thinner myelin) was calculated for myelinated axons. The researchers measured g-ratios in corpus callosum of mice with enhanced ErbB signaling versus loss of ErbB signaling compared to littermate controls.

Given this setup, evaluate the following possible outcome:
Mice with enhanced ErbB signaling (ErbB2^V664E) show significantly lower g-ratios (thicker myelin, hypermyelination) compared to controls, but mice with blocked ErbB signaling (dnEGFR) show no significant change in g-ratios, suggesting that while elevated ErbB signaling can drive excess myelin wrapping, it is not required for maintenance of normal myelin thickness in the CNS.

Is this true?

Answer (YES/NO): NO